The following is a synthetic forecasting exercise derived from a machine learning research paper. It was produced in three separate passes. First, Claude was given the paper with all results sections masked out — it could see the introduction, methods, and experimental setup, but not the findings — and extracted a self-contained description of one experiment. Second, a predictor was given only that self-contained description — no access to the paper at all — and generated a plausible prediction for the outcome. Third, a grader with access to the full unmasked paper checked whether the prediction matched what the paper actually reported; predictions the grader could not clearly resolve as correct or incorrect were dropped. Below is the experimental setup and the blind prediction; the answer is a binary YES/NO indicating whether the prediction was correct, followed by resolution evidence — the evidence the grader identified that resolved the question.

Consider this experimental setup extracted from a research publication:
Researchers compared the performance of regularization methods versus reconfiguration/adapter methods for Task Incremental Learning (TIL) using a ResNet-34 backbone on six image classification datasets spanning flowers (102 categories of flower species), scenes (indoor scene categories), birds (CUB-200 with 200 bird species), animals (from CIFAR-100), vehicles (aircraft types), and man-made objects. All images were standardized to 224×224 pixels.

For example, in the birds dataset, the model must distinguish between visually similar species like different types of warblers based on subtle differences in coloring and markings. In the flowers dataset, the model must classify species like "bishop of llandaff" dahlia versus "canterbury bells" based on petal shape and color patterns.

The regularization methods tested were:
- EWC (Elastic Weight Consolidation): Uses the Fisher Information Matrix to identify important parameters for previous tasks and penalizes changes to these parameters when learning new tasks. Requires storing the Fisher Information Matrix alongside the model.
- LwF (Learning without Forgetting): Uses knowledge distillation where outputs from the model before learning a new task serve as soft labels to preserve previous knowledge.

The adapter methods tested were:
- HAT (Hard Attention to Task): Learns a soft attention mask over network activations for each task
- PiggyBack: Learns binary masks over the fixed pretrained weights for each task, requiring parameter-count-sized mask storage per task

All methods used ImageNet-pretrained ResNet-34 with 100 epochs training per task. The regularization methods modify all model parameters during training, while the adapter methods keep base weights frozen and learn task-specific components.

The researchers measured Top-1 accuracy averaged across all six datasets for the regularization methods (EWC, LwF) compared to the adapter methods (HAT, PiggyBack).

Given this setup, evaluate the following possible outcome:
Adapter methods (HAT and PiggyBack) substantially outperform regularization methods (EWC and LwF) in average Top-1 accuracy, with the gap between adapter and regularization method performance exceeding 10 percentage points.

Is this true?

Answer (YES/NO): YES